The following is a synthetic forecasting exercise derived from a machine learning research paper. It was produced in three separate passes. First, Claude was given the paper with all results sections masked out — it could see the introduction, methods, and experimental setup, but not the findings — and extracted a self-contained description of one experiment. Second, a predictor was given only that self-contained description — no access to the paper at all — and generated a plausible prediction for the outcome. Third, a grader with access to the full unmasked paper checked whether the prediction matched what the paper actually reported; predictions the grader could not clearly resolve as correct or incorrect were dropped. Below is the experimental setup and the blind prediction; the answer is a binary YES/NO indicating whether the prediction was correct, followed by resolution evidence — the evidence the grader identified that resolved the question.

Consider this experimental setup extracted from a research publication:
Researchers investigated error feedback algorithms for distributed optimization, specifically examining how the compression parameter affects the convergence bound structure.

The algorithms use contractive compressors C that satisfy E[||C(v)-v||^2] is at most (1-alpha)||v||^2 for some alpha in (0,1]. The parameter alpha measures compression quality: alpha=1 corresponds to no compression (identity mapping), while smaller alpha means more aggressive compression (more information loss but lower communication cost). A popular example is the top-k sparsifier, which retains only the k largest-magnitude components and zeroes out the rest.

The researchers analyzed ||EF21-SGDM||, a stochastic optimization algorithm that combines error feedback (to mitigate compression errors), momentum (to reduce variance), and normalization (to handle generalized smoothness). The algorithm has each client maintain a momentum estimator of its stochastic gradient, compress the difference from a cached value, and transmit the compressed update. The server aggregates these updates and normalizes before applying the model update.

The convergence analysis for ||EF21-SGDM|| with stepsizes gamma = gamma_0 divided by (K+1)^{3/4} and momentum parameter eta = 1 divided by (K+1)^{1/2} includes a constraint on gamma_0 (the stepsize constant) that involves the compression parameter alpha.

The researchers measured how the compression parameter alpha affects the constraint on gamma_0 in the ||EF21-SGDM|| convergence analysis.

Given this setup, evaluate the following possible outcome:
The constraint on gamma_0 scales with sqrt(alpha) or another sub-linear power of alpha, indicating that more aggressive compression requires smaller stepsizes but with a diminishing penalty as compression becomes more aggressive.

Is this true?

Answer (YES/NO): NO